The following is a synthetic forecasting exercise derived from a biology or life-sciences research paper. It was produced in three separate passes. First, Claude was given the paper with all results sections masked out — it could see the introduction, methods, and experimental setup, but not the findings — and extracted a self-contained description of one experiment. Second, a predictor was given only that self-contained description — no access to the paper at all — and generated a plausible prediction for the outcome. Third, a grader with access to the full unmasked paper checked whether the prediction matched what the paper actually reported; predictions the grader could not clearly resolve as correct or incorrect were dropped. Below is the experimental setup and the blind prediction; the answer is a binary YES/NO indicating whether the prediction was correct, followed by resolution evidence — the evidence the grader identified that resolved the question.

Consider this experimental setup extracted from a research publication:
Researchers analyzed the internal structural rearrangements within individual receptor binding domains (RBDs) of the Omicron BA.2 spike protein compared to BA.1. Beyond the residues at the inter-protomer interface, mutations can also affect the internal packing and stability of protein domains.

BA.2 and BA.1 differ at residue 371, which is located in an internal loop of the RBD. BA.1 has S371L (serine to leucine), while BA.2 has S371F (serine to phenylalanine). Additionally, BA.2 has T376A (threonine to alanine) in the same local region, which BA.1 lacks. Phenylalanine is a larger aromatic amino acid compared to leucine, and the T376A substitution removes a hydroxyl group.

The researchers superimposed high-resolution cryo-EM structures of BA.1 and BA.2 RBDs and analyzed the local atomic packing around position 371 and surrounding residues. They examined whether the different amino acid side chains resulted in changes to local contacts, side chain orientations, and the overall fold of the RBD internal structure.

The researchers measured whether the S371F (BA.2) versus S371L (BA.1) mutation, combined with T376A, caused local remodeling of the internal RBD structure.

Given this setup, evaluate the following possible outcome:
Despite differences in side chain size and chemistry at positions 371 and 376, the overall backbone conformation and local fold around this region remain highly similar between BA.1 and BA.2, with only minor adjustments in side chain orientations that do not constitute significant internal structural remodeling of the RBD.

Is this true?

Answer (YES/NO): NO